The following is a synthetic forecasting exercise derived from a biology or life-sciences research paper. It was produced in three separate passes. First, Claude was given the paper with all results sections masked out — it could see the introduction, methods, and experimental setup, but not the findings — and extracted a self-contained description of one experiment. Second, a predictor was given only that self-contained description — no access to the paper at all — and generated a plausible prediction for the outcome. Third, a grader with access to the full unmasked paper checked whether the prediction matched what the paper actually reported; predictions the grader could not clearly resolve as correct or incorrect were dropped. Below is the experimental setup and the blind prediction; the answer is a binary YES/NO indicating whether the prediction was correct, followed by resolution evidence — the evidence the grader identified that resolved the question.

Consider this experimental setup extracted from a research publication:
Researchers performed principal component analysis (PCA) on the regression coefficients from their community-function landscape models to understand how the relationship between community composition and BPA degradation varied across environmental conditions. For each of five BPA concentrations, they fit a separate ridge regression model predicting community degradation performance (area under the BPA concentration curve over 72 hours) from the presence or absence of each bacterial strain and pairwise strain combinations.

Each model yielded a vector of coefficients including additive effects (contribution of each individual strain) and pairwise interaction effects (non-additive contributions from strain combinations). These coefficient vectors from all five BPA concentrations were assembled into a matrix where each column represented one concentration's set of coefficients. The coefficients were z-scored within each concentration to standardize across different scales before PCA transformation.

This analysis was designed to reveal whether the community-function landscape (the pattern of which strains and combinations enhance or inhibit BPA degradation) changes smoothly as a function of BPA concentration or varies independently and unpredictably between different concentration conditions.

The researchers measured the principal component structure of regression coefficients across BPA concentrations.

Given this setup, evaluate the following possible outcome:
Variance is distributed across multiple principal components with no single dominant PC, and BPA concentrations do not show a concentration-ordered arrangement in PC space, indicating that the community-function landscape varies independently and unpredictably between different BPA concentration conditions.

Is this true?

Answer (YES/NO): NO